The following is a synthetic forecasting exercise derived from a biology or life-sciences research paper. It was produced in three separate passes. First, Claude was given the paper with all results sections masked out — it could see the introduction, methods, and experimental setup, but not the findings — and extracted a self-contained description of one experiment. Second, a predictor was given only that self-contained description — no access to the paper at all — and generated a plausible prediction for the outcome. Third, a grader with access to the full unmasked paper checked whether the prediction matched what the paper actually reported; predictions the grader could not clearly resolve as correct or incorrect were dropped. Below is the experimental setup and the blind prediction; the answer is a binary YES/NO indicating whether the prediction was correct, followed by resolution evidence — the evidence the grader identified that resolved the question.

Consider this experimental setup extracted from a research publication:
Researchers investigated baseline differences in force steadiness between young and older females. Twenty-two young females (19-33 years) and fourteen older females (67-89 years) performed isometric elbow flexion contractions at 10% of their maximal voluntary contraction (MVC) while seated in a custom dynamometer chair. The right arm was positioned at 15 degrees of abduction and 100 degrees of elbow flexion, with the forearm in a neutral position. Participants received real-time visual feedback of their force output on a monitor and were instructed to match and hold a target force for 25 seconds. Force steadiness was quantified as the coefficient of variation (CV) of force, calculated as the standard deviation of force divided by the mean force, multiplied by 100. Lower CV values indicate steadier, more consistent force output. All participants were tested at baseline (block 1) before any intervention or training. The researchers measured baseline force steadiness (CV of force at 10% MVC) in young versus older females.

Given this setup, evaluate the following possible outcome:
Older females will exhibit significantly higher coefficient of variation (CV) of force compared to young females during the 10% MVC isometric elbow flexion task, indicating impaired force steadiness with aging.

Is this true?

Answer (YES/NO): YES